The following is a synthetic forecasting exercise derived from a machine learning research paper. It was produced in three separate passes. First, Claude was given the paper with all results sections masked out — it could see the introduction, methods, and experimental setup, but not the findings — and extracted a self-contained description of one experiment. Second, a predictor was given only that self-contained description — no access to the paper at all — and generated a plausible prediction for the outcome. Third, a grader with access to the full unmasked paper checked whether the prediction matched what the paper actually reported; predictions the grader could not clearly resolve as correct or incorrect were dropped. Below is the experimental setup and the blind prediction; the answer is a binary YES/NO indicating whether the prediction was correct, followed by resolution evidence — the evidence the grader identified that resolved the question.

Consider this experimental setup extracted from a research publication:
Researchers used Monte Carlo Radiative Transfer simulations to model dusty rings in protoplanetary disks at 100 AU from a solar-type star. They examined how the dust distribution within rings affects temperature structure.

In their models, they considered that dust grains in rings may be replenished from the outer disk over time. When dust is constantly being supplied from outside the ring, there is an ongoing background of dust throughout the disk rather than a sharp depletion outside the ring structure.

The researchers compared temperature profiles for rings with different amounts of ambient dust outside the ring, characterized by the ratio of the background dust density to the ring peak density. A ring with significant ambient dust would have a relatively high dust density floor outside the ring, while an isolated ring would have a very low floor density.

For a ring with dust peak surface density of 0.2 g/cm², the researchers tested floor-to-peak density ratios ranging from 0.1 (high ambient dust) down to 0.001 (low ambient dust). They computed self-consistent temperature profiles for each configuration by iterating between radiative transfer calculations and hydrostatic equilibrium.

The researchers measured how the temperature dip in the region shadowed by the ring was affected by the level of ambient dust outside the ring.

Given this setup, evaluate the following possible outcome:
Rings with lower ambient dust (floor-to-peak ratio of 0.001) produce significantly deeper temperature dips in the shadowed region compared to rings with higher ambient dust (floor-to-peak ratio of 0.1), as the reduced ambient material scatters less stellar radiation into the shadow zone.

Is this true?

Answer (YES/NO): YES